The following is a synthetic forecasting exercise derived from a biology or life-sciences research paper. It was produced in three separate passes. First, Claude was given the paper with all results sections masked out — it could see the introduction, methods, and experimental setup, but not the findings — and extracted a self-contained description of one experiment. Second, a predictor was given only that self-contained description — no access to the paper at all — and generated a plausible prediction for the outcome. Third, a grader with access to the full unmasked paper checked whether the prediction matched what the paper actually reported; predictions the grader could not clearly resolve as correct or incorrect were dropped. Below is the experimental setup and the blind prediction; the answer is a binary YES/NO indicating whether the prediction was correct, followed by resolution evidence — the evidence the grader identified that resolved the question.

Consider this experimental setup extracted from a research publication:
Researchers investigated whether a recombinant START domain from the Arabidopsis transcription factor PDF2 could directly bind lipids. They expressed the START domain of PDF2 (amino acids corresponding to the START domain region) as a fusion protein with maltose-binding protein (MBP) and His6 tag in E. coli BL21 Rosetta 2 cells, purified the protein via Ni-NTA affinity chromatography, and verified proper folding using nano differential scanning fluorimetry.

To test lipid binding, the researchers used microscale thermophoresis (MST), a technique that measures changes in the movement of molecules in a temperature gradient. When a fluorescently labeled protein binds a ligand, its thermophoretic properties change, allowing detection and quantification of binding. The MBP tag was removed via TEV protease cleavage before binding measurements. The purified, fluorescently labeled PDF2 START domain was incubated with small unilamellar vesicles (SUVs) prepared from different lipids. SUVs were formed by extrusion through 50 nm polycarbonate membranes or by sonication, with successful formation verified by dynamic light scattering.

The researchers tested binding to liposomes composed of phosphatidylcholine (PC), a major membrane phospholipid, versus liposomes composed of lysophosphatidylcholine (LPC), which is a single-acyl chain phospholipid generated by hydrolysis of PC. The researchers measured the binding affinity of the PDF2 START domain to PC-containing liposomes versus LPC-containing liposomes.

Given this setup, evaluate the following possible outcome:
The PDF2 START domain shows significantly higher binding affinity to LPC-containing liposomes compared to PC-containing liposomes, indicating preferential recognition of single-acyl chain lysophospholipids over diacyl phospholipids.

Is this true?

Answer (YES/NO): YES